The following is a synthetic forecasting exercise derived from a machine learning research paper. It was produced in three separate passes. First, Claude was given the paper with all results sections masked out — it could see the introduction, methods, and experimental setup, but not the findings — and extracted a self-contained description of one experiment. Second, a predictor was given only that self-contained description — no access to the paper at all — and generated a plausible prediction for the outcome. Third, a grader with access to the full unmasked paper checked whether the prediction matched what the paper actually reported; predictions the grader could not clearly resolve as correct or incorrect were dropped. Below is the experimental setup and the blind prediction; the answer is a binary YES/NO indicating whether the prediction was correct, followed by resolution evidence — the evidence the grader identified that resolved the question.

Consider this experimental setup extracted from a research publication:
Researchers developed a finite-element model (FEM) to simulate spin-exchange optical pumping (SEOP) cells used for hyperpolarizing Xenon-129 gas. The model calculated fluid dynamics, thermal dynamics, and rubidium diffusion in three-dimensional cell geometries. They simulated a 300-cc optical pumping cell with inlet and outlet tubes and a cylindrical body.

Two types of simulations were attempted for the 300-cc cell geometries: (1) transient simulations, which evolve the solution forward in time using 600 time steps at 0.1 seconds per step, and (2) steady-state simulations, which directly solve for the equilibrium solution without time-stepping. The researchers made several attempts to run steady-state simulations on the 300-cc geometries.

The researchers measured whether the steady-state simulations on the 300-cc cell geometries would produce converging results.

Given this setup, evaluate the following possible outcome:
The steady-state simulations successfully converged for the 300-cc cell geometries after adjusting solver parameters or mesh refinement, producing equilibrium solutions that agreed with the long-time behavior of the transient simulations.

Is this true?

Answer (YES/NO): NO